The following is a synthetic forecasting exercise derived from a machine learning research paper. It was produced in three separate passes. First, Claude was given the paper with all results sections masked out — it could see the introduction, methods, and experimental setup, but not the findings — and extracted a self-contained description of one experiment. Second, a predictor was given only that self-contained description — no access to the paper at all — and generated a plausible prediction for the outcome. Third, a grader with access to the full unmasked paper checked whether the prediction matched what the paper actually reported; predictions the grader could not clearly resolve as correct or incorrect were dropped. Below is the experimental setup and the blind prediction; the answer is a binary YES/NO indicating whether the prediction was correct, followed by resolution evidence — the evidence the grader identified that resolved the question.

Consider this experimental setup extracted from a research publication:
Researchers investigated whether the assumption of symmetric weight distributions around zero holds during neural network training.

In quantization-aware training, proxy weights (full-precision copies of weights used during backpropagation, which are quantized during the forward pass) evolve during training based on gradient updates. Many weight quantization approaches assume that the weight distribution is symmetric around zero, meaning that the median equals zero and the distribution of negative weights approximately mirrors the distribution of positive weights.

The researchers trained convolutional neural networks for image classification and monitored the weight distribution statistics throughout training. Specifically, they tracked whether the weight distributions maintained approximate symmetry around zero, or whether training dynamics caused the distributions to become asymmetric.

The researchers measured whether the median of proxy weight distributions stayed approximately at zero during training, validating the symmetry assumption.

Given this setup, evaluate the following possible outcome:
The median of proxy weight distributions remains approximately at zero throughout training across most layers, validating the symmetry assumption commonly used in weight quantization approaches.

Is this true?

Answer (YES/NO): YES